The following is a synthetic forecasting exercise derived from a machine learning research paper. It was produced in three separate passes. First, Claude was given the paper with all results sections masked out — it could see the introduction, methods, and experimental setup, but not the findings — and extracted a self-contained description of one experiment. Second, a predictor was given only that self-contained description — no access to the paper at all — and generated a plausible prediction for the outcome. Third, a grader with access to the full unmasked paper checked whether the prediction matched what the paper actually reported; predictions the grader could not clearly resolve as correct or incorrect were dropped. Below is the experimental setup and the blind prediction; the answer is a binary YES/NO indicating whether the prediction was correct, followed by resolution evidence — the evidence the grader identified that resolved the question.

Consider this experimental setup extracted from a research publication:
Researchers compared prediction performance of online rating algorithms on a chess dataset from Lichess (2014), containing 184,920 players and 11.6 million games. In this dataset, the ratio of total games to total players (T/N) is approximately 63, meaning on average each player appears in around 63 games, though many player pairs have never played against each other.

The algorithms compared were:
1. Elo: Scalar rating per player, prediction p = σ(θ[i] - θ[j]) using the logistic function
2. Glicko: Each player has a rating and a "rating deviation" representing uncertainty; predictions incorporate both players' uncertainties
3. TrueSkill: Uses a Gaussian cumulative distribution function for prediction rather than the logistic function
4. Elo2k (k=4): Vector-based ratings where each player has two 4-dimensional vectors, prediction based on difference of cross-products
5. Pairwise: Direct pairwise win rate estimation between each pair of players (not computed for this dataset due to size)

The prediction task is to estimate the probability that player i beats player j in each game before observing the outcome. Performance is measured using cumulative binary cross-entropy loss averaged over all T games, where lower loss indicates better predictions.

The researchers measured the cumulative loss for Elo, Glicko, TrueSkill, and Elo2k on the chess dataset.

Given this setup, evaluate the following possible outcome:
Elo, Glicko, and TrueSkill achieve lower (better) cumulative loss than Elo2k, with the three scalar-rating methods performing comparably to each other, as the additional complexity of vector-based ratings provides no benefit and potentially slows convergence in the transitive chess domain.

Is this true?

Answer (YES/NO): NO